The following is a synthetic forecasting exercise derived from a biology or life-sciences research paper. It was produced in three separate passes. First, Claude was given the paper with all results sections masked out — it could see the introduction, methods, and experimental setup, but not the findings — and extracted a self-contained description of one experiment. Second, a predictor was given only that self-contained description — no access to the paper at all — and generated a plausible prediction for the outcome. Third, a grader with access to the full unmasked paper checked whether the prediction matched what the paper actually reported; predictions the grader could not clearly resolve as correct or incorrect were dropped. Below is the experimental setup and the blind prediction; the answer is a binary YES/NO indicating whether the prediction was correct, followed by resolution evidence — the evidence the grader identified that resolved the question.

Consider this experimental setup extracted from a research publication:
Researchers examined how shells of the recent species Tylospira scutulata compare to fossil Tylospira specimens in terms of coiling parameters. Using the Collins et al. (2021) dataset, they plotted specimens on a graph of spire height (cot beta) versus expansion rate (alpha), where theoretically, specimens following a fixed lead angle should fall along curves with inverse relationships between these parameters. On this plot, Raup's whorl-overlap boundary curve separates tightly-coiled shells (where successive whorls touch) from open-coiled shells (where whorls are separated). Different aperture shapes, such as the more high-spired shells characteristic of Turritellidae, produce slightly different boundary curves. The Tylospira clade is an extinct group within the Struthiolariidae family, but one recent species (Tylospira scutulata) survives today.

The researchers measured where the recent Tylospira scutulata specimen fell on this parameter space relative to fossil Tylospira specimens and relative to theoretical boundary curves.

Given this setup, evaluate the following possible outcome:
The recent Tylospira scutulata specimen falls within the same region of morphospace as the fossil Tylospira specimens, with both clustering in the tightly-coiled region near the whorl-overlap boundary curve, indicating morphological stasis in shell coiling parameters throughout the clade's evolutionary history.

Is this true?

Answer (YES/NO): NO